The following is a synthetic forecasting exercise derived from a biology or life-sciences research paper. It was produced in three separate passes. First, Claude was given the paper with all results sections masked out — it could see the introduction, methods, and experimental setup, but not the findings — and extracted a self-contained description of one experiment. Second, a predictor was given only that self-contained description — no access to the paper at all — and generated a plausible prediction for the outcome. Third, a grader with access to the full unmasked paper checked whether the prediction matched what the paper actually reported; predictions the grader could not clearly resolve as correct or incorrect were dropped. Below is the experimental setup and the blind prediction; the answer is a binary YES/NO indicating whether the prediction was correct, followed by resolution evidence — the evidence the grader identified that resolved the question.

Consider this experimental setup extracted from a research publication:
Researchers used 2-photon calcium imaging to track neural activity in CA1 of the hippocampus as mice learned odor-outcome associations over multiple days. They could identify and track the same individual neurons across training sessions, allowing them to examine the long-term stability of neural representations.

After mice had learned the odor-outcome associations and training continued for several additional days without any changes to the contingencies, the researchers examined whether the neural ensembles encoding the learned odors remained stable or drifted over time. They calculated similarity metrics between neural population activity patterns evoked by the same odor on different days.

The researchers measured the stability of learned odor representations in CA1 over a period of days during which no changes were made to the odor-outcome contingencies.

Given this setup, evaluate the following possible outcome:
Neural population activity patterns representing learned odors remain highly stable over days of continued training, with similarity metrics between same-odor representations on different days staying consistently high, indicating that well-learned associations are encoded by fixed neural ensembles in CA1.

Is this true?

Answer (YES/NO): NO